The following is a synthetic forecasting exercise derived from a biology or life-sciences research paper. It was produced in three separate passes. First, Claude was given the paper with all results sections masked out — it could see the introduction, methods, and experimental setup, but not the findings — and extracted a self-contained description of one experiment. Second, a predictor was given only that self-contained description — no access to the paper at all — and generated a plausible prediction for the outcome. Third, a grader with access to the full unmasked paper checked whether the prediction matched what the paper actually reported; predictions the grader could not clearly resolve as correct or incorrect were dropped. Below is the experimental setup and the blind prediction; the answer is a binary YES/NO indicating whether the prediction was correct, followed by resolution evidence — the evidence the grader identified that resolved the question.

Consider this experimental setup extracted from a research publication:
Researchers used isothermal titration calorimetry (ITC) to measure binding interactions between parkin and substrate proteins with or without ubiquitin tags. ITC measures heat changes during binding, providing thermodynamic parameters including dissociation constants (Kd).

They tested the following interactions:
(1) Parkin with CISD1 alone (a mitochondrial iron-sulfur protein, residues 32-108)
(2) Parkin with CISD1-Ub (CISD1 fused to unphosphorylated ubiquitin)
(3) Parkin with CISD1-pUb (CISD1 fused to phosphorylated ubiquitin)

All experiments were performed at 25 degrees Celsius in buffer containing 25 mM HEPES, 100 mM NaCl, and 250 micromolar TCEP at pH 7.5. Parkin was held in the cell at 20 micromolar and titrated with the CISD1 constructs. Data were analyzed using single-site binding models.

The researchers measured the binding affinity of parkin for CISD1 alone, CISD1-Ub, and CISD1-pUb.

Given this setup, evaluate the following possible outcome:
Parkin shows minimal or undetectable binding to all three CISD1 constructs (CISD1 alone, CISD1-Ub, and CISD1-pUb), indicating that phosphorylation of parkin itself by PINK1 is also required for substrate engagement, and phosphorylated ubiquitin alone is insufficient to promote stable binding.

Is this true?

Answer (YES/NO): NO